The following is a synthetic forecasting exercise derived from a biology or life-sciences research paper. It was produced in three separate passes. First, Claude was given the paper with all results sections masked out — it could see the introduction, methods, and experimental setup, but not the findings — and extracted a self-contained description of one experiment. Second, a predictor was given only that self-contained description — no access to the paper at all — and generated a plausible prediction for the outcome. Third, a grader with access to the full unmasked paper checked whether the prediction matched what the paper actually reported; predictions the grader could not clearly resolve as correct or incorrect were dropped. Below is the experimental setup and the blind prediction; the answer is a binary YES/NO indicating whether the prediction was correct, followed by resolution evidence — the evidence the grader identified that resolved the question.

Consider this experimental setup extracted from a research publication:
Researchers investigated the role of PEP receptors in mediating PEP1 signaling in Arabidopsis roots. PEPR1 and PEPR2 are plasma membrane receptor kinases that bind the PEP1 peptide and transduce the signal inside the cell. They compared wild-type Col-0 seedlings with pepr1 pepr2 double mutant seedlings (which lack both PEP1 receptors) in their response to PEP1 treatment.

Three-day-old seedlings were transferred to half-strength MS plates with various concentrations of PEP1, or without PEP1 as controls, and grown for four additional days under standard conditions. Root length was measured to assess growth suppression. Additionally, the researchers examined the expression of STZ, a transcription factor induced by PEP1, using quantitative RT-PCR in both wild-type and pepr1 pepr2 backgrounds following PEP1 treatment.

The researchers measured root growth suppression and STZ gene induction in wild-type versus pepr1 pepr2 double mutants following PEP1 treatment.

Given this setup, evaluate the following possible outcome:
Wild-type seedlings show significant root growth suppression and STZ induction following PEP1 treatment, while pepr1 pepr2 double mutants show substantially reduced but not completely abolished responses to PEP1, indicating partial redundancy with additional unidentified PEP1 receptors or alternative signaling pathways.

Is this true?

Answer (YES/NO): NO